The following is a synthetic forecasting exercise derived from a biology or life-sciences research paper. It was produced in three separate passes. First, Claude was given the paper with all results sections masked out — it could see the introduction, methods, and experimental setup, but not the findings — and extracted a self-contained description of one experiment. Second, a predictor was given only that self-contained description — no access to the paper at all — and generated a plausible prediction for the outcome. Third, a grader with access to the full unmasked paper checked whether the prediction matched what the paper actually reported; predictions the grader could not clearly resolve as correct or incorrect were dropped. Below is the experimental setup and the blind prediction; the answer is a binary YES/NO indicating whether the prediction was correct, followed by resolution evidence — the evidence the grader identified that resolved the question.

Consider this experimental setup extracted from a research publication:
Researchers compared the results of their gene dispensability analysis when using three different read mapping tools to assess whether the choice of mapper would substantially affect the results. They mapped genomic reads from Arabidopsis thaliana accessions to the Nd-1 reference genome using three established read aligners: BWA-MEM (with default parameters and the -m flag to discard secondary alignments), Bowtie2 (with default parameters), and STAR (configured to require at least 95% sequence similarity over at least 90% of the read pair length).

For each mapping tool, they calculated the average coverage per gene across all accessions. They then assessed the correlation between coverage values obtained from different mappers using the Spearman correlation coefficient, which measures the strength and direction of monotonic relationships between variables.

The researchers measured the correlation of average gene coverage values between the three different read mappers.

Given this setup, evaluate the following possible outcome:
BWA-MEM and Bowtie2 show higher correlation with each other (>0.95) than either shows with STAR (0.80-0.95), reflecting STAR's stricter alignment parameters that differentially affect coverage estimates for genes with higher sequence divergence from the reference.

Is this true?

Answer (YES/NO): NO